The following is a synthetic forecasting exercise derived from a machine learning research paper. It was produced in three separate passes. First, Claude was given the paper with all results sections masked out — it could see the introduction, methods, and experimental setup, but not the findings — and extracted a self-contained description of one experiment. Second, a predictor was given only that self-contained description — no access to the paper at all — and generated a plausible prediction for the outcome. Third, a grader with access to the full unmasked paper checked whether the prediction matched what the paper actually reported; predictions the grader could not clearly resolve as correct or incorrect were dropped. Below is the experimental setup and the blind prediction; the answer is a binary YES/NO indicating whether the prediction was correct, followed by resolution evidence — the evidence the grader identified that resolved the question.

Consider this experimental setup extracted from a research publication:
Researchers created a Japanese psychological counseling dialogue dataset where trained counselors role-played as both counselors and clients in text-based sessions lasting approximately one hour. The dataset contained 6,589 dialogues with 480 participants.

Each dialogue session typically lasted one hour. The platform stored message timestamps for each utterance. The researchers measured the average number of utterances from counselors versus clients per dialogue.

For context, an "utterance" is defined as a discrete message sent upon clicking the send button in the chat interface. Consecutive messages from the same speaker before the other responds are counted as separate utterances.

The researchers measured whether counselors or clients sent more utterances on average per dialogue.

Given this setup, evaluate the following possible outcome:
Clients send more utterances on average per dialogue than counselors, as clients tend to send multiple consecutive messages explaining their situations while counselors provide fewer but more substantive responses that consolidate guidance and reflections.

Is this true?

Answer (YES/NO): NO